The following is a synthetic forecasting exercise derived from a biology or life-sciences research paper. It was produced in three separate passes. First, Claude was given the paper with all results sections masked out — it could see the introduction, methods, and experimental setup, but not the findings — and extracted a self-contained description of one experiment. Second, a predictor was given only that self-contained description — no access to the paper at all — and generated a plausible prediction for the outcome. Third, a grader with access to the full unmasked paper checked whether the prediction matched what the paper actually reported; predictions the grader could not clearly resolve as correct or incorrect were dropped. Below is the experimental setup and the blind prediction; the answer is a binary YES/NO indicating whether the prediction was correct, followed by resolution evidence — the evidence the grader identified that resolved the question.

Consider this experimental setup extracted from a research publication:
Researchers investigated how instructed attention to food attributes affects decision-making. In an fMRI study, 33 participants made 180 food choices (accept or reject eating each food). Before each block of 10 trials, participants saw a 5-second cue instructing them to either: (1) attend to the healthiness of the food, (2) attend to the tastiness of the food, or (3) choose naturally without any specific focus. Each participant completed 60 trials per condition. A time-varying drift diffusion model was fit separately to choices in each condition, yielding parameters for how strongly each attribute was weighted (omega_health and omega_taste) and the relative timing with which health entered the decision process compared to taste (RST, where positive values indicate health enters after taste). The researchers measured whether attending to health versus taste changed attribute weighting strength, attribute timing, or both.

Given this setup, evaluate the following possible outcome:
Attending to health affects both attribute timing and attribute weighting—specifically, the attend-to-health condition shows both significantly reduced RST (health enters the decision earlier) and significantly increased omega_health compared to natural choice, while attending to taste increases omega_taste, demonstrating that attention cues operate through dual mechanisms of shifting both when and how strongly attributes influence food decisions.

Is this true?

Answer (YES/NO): NO